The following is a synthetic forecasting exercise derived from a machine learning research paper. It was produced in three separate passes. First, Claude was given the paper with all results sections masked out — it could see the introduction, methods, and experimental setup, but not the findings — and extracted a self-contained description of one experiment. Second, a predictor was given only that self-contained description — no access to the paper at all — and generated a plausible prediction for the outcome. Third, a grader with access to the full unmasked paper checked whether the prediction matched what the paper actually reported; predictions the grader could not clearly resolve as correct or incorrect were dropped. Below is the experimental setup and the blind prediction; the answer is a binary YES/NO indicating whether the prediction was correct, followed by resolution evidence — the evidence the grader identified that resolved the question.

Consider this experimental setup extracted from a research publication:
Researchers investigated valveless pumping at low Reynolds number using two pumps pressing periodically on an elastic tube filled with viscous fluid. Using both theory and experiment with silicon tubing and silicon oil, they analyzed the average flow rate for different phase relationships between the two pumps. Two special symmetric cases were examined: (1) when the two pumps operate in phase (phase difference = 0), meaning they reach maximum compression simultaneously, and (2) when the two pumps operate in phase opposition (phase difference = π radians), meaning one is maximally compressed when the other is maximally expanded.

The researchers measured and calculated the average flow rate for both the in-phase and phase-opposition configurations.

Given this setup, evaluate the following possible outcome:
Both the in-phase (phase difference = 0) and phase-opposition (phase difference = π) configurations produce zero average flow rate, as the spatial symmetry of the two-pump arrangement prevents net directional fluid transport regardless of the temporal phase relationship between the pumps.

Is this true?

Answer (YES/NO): NO